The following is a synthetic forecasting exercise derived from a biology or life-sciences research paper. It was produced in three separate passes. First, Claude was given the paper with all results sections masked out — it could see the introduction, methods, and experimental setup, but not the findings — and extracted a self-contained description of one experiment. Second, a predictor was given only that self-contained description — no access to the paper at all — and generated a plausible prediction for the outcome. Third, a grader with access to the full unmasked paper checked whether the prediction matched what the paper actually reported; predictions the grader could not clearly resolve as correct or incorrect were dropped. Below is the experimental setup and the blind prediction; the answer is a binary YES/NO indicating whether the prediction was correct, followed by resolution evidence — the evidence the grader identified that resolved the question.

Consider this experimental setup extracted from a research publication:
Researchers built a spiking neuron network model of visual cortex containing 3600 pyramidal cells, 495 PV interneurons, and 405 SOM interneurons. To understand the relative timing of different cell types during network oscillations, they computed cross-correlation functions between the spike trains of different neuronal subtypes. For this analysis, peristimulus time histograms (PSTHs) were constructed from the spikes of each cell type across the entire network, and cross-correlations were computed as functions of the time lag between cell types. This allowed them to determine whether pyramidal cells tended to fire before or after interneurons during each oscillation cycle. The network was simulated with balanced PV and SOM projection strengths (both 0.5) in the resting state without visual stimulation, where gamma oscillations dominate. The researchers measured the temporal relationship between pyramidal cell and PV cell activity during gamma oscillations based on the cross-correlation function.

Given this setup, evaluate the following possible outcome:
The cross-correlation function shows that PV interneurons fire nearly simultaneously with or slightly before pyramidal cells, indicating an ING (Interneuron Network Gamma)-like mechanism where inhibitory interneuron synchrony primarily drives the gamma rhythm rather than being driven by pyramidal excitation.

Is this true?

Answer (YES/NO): NO